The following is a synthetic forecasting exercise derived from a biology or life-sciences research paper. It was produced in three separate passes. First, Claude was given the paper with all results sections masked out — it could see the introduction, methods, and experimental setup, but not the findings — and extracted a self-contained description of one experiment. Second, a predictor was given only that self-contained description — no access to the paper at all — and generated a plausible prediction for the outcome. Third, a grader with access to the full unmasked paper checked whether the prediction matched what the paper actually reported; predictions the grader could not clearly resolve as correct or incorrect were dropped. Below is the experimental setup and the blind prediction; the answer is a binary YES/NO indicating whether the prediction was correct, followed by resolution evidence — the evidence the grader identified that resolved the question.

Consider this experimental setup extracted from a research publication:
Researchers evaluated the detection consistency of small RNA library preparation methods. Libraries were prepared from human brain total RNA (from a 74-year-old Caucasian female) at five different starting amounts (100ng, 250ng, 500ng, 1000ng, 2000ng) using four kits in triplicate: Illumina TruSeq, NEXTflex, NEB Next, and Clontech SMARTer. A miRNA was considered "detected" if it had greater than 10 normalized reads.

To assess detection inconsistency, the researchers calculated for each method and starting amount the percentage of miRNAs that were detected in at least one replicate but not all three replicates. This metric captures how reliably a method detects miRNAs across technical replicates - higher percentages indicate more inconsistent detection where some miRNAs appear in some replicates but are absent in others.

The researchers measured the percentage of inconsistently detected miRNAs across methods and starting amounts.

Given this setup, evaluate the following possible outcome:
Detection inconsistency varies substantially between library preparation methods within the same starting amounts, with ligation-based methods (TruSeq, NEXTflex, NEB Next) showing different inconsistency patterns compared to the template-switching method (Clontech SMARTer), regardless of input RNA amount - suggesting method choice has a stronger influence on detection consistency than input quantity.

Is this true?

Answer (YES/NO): YES